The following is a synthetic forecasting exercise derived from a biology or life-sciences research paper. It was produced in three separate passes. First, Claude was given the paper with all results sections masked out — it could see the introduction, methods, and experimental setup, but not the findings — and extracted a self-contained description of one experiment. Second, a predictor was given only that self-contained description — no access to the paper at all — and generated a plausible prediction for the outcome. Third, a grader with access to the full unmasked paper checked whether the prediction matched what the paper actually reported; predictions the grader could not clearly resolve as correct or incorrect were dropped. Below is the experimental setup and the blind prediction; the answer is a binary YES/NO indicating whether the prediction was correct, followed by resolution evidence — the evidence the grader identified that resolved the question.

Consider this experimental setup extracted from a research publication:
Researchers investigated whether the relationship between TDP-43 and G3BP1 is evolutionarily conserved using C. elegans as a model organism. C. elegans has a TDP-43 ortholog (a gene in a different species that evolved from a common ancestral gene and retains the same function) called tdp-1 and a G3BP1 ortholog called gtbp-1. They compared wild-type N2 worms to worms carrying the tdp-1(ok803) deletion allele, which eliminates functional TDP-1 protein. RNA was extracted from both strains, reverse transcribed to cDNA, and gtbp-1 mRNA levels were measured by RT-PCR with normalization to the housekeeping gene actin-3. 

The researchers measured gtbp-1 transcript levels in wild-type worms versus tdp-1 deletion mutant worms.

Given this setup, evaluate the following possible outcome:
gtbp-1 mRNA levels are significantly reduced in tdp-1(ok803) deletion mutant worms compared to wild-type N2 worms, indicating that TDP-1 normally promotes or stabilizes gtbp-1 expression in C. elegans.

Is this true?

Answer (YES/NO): YES